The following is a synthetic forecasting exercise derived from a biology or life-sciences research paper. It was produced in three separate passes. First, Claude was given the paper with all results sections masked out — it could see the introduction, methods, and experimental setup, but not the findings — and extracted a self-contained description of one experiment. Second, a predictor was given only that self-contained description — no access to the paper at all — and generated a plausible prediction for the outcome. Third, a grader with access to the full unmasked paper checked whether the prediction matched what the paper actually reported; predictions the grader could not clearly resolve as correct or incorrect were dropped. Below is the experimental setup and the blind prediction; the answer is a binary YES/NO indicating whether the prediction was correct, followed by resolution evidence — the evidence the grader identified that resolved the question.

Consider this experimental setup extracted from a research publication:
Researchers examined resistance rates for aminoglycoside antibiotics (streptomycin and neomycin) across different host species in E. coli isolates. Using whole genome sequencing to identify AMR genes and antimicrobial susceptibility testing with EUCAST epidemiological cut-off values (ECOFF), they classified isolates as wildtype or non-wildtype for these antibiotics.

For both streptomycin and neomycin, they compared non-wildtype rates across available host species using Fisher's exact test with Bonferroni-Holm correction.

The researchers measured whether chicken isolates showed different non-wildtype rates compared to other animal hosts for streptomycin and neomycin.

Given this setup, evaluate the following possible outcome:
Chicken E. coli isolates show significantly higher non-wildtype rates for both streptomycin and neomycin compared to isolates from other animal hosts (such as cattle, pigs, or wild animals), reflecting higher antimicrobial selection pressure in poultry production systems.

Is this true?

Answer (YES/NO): NO